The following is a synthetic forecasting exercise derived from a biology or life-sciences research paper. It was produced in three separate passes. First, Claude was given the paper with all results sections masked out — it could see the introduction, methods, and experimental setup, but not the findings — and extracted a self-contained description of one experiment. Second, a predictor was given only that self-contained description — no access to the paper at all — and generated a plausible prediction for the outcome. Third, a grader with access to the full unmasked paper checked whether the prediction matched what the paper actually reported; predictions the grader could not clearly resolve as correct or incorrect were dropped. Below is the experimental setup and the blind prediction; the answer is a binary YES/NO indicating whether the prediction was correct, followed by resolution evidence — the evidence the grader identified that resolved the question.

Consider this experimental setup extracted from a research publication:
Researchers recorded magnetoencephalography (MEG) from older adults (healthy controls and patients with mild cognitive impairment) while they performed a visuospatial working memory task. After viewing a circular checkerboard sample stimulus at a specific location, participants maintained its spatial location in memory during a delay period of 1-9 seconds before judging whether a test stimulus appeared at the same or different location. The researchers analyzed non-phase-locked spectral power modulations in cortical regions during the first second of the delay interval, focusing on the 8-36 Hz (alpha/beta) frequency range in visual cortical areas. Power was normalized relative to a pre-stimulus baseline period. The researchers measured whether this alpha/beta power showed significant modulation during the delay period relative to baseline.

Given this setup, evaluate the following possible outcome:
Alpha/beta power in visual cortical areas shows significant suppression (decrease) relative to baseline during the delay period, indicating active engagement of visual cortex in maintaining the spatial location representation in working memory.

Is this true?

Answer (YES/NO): YES